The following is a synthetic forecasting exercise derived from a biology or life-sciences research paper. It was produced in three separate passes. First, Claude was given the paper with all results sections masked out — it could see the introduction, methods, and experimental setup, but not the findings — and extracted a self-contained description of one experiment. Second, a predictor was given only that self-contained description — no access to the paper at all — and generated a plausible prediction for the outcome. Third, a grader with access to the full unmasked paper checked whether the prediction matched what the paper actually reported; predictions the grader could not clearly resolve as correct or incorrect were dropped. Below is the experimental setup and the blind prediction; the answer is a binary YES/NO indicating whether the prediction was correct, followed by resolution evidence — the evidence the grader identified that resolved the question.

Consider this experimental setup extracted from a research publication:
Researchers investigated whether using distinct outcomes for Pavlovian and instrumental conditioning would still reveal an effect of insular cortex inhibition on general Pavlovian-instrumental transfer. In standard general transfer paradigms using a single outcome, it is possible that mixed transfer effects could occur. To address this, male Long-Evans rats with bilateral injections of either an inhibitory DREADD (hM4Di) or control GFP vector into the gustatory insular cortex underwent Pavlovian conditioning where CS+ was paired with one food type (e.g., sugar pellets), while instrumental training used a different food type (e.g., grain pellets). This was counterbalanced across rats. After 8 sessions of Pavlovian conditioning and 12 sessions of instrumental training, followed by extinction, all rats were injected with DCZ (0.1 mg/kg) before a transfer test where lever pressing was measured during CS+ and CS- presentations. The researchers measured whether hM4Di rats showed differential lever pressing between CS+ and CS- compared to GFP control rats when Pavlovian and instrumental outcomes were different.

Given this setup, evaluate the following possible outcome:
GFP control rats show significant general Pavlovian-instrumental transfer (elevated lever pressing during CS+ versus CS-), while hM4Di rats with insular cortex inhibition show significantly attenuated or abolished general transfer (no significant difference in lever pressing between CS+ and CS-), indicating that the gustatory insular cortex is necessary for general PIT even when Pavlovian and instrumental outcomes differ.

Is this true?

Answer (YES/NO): YES